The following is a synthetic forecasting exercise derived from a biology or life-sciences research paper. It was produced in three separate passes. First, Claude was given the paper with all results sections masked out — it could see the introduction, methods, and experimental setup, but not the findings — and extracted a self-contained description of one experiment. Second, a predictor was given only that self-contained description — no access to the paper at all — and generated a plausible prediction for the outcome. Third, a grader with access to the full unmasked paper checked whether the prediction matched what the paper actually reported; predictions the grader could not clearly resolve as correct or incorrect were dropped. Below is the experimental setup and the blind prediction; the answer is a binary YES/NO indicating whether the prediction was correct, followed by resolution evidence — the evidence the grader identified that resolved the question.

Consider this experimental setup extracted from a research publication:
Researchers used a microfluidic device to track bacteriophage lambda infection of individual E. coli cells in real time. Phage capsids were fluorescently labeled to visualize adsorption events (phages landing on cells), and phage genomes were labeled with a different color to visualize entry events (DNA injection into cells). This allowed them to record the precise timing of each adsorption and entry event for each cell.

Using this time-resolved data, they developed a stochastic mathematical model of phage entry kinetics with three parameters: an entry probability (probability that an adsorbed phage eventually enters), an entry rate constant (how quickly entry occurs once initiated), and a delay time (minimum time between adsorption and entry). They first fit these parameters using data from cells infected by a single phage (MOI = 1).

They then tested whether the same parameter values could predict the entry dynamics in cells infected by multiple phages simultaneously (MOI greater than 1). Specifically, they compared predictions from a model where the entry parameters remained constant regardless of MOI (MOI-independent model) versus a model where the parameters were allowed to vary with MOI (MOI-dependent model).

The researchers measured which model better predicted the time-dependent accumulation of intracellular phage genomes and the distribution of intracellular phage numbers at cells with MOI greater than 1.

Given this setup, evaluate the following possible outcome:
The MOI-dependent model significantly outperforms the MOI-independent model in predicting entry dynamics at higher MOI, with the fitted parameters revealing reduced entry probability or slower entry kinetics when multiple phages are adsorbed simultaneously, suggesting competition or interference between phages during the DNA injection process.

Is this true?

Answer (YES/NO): YES